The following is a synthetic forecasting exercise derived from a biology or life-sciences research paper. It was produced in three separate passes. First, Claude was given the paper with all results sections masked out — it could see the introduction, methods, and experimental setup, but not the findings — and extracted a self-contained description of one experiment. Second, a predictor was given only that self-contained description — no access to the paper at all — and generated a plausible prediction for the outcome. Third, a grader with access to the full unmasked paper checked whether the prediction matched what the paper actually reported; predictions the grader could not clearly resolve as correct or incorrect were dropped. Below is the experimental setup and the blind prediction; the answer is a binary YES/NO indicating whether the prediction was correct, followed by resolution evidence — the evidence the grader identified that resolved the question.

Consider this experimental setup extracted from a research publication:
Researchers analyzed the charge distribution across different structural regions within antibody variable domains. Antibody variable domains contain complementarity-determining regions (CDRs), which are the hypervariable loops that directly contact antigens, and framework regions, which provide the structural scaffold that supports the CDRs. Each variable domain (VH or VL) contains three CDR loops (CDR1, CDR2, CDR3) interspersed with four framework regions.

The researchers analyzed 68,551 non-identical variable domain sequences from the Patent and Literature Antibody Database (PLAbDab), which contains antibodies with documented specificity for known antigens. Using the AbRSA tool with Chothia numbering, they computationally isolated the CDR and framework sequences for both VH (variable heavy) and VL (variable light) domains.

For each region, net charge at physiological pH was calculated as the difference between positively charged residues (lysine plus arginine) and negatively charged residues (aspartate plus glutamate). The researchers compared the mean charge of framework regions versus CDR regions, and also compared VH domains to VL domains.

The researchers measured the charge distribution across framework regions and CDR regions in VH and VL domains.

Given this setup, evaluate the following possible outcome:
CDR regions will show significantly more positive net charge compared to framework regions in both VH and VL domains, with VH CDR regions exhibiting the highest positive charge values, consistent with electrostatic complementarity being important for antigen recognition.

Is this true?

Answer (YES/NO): NO